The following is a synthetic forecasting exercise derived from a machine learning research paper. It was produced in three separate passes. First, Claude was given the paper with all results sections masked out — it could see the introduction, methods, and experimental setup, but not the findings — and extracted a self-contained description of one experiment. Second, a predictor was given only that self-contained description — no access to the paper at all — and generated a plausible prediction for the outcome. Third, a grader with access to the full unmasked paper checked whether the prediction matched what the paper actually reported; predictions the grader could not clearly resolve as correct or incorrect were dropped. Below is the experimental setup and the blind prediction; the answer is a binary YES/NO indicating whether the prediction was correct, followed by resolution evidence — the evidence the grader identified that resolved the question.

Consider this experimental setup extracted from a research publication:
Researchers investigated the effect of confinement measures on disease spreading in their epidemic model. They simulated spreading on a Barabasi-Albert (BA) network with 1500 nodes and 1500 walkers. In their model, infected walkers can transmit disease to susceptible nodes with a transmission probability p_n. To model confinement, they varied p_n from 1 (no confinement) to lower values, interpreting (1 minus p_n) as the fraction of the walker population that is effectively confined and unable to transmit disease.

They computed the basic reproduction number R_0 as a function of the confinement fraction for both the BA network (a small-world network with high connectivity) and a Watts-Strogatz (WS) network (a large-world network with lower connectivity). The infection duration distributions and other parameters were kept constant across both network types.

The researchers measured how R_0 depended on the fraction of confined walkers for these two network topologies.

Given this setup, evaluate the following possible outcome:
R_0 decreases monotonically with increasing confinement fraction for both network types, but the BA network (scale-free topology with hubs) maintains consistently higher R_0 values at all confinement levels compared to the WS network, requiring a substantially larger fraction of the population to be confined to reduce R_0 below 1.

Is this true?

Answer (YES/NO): YES